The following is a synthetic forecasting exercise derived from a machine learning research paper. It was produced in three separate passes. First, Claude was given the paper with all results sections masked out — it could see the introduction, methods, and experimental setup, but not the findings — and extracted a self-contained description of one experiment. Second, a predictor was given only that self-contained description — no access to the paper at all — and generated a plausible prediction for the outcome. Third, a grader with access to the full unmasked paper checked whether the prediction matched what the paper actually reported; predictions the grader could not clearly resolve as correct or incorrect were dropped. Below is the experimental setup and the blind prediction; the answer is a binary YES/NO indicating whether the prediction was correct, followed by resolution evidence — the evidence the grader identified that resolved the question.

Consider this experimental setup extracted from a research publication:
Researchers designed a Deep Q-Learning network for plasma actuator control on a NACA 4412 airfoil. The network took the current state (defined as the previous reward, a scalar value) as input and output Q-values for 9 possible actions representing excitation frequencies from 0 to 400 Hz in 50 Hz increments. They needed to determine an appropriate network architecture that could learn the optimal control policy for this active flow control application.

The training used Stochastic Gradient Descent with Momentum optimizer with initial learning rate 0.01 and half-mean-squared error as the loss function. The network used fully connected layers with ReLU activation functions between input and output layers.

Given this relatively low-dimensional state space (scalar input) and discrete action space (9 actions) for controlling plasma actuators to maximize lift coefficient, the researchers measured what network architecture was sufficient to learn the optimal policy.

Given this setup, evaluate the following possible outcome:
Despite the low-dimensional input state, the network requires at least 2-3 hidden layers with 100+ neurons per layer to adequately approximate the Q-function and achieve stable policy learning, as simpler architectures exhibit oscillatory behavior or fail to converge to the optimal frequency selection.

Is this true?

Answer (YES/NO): NO